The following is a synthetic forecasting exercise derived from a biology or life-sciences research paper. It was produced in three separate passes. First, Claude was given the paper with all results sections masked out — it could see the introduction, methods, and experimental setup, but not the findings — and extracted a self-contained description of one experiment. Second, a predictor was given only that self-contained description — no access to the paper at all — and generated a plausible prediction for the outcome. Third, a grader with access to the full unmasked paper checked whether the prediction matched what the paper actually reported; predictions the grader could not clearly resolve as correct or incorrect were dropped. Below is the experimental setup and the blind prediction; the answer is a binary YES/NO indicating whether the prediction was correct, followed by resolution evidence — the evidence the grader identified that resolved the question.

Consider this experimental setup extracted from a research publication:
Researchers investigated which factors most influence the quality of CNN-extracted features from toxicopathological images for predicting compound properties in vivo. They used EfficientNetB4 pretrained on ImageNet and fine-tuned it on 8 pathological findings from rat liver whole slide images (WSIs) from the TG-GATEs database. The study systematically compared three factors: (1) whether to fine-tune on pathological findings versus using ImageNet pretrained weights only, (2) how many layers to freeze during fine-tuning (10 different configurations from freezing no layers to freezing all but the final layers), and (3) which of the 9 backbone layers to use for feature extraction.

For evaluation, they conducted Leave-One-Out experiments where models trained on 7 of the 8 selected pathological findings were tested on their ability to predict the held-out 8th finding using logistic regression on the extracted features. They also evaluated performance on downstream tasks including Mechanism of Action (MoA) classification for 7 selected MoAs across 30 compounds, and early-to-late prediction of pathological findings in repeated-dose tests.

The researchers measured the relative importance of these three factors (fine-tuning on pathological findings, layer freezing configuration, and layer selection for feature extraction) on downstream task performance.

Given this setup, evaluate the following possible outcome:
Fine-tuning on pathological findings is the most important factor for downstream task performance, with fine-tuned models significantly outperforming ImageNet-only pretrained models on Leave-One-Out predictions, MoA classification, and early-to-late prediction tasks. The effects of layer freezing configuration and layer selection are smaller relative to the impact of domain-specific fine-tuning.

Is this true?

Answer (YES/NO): NO